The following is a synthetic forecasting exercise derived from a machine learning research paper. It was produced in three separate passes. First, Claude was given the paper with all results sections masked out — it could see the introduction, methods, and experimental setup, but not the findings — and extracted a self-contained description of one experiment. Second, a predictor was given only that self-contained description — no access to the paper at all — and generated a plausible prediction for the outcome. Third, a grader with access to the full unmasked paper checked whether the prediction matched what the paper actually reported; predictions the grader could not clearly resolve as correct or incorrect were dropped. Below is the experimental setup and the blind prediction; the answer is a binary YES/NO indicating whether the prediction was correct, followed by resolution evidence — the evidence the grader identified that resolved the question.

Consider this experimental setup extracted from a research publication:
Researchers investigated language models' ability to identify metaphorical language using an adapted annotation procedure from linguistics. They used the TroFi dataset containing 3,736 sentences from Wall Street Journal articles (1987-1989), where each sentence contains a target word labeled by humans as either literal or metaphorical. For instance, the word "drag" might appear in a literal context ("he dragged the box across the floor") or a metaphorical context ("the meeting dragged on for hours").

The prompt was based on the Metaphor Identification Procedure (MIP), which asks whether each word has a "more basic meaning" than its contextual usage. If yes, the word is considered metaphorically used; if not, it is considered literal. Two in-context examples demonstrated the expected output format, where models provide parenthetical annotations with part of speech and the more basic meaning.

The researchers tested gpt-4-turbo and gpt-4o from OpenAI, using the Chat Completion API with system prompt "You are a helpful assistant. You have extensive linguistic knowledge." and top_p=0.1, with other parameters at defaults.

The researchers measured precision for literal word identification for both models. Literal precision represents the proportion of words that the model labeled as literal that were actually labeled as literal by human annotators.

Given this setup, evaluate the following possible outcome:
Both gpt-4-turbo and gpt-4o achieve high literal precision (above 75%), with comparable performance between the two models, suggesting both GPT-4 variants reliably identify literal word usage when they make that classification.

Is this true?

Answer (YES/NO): NO